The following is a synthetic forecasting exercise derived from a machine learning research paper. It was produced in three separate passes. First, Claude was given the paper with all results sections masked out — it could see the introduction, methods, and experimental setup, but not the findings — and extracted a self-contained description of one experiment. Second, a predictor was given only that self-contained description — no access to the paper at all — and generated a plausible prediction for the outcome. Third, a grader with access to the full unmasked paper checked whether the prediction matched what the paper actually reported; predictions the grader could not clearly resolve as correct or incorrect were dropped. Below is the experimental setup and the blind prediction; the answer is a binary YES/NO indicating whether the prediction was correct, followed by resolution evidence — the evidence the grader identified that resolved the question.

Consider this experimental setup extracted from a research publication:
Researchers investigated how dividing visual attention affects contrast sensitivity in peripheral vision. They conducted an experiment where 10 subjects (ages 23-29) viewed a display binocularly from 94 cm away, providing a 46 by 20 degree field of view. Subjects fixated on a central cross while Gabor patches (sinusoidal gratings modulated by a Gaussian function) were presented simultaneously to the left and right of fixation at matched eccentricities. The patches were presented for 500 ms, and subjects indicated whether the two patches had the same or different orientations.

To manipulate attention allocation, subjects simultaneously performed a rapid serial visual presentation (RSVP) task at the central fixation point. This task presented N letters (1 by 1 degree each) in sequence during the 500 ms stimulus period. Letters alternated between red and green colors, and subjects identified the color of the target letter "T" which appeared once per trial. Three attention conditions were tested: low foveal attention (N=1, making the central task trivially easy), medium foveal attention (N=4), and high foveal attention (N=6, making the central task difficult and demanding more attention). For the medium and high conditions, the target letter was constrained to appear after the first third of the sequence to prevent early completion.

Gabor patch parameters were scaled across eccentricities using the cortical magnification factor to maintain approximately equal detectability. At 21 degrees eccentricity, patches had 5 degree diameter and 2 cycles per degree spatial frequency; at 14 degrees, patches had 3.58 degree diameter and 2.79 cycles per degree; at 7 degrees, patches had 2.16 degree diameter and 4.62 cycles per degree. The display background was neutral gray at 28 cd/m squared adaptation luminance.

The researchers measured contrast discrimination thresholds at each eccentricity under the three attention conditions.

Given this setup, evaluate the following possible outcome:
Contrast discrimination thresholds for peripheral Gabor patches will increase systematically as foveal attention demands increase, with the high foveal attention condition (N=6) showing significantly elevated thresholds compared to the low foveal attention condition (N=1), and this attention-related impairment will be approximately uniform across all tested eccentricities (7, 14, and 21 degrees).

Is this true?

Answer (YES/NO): NO